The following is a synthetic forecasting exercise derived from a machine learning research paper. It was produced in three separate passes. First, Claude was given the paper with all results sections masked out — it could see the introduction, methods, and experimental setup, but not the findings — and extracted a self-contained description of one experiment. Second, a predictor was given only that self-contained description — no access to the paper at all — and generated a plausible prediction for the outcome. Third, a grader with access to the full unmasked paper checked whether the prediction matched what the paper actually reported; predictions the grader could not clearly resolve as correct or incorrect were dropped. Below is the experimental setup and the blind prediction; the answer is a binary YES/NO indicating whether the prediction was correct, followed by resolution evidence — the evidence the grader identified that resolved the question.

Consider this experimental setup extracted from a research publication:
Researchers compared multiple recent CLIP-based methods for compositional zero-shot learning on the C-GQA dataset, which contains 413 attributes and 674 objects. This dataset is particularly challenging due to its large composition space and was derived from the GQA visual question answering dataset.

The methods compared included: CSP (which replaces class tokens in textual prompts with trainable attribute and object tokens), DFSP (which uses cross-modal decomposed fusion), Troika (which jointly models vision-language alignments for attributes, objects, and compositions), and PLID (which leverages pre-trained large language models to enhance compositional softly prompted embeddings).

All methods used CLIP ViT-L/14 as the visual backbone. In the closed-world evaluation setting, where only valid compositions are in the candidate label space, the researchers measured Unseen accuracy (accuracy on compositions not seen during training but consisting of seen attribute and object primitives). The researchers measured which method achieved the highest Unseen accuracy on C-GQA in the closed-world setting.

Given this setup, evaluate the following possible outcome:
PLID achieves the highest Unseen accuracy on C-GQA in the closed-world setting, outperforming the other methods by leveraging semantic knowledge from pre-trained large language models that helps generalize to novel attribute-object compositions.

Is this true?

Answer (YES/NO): YES